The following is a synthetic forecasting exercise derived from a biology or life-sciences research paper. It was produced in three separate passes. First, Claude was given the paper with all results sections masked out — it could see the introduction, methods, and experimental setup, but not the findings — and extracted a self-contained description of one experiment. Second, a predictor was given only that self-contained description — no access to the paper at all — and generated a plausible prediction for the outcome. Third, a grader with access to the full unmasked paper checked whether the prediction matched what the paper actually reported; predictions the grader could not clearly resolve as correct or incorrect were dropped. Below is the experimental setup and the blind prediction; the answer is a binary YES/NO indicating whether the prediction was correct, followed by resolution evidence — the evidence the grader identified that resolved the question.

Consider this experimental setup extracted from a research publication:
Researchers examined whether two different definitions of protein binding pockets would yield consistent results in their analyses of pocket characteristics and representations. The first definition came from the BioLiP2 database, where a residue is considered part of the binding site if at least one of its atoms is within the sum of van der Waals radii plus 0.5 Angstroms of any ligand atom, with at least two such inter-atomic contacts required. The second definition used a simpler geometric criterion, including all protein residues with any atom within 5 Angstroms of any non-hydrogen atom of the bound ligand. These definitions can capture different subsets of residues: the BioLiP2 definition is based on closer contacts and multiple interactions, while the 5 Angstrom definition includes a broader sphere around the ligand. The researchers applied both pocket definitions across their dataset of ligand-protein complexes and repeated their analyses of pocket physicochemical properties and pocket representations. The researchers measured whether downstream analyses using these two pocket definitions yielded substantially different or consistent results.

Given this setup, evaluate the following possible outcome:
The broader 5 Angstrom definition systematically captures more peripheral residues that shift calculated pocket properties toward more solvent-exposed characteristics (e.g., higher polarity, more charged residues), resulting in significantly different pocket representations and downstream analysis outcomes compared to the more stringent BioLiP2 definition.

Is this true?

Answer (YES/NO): NO